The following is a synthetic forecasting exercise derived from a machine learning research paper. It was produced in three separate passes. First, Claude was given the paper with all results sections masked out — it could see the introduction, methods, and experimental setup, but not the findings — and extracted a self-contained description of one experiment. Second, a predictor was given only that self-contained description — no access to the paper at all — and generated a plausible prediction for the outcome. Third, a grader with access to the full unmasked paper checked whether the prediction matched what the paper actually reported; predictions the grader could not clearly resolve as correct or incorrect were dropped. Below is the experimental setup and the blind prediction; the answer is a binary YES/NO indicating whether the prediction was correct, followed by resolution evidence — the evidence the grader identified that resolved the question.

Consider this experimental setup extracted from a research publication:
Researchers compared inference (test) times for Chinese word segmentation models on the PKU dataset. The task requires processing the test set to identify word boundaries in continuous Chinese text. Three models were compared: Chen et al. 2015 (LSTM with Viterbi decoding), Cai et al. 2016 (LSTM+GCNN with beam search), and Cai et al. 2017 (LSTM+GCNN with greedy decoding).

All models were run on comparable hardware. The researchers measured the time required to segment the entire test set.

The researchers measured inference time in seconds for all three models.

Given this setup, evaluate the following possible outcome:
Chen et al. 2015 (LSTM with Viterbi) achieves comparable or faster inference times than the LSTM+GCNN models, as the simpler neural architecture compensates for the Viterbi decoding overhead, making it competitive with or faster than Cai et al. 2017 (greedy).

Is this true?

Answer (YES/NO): NO